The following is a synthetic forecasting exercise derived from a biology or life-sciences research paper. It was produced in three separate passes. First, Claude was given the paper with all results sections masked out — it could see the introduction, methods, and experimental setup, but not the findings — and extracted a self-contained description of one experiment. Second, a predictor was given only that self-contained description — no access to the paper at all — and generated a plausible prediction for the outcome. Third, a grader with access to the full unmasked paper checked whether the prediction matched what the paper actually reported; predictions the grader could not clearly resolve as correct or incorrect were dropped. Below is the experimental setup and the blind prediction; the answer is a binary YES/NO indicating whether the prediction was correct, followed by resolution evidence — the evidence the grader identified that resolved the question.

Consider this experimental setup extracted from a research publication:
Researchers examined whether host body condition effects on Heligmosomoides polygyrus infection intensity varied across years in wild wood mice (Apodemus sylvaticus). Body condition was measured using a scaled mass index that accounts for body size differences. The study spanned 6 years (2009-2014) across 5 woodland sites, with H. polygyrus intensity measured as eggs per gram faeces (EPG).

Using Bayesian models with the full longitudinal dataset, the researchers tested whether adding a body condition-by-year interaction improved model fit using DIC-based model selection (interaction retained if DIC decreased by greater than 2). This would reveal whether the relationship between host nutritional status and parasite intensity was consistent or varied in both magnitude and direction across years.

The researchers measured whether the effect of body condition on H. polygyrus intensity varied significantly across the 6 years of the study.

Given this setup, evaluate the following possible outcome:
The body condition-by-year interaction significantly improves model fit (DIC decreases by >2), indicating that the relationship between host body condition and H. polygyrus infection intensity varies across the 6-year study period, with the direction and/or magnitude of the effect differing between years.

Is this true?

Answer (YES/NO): YES